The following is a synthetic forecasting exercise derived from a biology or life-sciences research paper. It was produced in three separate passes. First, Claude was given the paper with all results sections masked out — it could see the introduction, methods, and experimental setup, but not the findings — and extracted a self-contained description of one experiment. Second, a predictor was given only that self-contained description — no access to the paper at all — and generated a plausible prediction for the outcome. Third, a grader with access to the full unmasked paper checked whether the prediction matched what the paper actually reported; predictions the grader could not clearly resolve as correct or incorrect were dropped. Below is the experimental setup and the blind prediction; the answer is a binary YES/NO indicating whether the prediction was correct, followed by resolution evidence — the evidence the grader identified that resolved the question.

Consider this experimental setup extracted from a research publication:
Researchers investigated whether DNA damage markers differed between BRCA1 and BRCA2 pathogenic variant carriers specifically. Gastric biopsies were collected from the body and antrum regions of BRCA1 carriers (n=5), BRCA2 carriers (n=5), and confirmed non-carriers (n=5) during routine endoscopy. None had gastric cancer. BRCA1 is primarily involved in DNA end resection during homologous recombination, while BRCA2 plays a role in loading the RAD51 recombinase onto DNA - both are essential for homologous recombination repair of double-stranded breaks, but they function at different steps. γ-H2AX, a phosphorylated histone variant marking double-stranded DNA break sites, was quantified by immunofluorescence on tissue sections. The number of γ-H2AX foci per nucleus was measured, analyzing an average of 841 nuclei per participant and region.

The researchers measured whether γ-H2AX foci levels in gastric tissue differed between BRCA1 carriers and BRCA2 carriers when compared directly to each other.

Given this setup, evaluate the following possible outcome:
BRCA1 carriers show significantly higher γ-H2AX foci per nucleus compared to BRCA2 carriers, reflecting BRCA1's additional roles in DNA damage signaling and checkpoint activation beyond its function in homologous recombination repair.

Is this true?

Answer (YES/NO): NO